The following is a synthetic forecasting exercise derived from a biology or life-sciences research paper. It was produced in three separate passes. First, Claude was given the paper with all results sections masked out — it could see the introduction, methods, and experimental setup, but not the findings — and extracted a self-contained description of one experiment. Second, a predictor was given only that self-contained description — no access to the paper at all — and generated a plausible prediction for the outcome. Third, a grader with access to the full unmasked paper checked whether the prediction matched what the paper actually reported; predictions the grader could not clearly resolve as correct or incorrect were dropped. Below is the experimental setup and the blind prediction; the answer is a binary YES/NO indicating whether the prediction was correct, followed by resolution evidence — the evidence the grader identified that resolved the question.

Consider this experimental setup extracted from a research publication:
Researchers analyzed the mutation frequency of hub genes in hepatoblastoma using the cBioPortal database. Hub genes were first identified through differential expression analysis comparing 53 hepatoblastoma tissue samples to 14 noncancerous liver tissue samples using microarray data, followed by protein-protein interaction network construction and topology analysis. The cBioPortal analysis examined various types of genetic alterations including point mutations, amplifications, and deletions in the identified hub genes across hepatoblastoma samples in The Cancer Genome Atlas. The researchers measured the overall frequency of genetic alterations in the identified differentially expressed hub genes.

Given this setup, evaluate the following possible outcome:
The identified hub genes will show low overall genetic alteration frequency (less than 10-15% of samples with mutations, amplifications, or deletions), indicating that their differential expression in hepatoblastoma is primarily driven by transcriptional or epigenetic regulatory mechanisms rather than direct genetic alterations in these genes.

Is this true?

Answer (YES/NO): NO